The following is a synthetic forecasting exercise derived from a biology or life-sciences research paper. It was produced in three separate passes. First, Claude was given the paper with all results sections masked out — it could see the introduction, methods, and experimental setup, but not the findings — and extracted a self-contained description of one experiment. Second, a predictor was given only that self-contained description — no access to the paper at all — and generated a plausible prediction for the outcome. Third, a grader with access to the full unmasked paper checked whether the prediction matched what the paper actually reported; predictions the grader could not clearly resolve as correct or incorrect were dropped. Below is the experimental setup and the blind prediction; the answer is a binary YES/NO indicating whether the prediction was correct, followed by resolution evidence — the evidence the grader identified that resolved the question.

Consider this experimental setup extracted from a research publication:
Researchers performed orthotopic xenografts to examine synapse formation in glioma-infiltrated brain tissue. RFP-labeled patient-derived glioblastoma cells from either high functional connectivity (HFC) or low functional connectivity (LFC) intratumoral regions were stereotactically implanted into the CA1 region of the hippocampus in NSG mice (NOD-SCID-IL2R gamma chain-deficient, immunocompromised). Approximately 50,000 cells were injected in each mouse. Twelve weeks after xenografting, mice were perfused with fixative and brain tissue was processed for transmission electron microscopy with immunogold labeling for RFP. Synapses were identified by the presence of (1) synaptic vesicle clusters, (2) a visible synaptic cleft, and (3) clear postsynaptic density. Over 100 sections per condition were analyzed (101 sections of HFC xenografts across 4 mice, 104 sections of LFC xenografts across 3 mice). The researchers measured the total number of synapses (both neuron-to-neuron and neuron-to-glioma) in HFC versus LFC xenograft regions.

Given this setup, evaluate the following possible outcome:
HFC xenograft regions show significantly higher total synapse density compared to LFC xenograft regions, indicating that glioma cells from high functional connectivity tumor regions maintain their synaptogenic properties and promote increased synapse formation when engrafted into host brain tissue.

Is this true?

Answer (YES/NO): YES